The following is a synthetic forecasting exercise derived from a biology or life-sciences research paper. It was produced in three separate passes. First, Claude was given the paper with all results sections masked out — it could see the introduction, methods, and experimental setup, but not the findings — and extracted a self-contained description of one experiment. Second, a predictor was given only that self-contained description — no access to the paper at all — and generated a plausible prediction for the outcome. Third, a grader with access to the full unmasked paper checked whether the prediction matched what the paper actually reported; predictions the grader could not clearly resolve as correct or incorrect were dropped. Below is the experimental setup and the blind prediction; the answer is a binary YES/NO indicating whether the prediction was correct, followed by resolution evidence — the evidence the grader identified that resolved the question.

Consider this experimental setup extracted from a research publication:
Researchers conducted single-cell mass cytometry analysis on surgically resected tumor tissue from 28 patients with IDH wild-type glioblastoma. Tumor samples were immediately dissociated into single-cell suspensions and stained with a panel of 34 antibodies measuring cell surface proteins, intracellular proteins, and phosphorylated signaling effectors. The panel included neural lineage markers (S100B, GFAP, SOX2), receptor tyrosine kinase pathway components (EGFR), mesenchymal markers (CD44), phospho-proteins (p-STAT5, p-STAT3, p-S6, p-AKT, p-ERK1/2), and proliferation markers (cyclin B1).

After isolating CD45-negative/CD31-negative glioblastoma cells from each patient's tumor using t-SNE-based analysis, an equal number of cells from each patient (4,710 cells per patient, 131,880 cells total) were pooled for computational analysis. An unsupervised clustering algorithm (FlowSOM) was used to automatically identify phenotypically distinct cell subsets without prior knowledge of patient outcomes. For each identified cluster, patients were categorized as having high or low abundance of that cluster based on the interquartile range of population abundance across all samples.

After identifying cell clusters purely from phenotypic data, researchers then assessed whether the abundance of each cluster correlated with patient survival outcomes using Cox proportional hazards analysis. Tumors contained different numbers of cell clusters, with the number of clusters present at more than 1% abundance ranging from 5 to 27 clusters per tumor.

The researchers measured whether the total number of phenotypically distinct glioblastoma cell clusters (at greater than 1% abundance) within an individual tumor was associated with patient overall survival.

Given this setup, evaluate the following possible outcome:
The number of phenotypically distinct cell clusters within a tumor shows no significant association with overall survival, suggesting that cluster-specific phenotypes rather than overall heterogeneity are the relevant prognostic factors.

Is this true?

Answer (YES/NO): YES